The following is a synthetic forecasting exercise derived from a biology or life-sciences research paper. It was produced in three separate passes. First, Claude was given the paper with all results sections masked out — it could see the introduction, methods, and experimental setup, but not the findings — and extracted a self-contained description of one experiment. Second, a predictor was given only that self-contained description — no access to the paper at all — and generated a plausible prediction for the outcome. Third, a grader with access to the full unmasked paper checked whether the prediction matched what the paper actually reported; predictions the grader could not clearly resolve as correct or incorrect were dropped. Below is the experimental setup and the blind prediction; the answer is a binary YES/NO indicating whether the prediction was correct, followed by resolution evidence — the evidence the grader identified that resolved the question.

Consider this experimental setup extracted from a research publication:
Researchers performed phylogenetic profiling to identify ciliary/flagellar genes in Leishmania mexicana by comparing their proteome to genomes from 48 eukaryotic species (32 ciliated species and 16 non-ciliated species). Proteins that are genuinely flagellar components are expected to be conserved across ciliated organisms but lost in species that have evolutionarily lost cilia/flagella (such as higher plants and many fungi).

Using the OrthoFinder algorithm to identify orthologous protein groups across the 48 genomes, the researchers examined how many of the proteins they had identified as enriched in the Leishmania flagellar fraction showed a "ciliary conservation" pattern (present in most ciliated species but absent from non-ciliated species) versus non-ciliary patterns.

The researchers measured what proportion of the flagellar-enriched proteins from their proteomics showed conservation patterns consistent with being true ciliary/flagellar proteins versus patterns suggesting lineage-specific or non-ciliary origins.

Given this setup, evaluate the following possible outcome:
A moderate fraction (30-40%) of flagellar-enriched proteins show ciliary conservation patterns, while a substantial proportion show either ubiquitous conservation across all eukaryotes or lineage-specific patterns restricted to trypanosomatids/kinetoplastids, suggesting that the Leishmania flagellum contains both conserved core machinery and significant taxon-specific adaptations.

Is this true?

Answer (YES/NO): YES